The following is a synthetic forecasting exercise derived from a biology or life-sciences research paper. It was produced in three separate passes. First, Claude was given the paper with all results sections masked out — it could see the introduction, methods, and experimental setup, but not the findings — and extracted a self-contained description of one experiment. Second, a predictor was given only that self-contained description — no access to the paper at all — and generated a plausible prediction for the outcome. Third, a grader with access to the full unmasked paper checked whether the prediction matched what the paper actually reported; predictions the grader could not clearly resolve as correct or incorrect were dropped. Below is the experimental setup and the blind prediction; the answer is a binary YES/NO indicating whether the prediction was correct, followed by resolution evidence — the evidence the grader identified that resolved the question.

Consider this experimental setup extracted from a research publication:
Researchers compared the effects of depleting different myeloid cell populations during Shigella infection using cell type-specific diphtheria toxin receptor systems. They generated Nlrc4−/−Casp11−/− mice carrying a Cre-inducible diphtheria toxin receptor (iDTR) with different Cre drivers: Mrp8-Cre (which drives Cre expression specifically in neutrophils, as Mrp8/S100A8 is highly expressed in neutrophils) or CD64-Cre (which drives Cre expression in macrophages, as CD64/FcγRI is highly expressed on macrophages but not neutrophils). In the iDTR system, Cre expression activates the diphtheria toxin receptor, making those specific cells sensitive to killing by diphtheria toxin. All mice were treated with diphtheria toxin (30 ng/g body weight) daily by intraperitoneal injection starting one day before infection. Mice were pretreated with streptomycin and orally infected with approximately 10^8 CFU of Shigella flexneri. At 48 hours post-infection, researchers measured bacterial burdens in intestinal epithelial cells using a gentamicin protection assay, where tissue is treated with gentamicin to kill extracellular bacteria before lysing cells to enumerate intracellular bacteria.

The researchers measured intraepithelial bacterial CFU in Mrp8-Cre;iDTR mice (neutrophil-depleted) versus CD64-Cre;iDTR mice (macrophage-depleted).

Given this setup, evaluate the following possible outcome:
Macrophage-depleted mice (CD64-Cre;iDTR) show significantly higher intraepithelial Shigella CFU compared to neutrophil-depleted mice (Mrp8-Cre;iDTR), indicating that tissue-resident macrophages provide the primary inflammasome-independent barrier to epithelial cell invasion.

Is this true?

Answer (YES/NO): YES